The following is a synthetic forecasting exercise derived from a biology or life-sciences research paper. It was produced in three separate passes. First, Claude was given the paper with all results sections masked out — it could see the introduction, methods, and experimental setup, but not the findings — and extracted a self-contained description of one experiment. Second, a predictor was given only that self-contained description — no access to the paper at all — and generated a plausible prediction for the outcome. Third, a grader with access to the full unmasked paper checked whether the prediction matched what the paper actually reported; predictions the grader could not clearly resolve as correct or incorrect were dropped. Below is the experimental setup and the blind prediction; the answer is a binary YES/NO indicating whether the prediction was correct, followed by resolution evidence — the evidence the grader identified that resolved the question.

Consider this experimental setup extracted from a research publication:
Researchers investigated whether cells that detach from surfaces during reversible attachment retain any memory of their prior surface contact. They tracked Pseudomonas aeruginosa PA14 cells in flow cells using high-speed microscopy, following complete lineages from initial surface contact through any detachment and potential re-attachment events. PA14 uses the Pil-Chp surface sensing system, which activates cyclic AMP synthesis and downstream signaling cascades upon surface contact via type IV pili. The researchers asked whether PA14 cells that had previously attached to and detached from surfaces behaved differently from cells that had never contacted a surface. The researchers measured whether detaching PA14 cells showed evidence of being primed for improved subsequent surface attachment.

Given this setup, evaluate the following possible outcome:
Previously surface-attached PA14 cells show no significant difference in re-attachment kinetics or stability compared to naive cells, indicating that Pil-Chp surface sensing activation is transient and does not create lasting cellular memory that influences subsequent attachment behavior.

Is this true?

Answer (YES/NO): NO